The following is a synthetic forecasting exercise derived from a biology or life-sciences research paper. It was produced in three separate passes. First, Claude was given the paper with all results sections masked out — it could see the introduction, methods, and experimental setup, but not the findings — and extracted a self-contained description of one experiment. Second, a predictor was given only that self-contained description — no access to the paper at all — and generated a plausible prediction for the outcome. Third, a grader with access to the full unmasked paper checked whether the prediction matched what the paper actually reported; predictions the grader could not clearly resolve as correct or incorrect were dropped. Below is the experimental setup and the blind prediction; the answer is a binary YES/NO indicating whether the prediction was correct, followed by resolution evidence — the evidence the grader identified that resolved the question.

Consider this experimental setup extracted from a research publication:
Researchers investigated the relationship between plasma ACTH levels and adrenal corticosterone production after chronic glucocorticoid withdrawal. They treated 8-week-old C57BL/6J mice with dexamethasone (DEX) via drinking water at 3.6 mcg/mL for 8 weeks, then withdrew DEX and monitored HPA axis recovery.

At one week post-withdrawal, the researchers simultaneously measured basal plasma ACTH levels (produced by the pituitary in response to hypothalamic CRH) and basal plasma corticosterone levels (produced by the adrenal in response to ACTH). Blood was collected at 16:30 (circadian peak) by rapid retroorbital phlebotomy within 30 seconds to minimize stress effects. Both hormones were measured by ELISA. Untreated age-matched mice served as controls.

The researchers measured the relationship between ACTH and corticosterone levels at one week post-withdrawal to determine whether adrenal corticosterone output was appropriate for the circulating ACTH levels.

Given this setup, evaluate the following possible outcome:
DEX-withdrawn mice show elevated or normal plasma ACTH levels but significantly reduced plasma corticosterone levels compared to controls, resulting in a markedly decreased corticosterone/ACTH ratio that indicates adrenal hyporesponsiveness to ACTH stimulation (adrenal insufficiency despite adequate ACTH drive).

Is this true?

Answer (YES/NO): YES